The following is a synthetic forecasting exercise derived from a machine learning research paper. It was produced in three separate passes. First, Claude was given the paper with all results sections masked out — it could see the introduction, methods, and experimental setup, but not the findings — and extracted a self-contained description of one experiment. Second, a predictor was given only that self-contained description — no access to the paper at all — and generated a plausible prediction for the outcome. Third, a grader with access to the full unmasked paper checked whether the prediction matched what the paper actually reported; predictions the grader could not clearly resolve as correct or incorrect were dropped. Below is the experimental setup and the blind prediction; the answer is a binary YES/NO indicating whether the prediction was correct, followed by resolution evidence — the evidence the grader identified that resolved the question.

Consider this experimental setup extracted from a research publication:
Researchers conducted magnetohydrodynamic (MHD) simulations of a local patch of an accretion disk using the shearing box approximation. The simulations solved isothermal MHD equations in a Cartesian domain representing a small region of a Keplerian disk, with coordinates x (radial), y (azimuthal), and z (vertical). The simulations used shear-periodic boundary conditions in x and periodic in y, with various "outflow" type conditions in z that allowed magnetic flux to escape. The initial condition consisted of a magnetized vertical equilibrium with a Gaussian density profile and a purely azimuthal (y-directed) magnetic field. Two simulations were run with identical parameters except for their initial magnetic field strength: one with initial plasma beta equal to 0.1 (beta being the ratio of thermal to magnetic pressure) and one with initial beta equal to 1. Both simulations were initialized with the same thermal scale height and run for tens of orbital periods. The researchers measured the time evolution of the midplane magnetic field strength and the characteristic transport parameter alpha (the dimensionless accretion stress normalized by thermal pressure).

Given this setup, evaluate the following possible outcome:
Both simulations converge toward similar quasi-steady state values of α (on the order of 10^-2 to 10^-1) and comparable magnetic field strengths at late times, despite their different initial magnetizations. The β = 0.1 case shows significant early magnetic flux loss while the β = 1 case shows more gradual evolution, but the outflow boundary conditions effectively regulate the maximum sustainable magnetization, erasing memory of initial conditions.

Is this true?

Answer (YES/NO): NO